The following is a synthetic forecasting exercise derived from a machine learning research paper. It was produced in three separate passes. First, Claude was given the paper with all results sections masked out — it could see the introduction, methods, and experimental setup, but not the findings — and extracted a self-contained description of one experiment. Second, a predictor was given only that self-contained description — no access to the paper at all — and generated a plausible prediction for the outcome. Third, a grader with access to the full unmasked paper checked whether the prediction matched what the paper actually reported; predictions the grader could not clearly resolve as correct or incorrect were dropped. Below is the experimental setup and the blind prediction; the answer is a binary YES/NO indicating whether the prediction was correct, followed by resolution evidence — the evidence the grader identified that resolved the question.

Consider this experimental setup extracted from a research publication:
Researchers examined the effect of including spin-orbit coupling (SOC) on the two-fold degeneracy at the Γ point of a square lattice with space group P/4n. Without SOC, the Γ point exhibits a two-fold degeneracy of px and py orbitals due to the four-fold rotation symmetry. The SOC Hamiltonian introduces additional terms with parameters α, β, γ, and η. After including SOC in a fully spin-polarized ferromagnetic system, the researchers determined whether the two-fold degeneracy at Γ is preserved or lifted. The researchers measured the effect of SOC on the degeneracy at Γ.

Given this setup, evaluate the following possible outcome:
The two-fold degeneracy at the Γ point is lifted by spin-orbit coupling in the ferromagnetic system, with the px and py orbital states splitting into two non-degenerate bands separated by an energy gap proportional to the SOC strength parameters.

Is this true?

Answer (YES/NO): YES